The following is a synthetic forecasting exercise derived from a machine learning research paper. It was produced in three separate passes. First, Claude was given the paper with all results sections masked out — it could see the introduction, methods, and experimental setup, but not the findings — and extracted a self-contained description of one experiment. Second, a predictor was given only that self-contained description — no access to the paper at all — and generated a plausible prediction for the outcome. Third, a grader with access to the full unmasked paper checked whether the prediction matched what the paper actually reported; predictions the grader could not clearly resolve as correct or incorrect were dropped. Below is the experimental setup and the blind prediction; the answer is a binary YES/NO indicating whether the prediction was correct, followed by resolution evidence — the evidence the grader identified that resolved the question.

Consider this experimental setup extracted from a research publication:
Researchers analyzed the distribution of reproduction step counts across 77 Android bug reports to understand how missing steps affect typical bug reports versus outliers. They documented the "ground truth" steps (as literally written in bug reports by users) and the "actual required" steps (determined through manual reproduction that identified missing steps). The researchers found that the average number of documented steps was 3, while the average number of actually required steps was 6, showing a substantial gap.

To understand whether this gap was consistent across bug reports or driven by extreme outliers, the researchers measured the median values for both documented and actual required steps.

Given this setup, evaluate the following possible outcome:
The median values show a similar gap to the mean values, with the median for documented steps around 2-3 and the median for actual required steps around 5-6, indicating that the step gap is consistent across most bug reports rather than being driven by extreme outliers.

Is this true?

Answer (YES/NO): YES